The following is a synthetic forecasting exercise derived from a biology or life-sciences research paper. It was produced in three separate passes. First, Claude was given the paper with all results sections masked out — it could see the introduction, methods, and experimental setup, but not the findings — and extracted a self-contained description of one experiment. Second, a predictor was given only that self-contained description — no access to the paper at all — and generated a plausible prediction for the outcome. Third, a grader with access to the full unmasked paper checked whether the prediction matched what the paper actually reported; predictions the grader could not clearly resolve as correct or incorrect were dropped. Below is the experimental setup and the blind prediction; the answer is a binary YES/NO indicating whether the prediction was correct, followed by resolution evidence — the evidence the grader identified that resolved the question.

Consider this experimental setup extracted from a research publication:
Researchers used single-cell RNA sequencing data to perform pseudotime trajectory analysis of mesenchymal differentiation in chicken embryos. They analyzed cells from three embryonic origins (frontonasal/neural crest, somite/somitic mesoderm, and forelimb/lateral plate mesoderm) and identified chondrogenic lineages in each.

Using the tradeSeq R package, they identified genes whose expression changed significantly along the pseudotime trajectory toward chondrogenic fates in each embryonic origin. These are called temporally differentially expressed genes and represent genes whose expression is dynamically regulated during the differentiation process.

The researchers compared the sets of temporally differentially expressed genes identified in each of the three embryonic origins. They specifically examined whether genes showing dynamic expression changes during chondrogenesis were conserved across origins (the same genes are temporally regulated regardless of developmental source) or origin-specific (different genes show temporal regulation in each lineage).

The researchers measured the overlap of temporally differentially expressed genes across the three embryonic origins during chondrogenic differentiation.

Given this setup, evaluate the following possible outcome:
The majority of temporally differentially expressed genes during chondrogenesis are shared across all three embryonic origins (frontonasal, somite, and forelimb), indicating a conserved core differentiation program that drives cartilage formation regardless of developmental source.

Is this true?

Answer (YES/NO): NO